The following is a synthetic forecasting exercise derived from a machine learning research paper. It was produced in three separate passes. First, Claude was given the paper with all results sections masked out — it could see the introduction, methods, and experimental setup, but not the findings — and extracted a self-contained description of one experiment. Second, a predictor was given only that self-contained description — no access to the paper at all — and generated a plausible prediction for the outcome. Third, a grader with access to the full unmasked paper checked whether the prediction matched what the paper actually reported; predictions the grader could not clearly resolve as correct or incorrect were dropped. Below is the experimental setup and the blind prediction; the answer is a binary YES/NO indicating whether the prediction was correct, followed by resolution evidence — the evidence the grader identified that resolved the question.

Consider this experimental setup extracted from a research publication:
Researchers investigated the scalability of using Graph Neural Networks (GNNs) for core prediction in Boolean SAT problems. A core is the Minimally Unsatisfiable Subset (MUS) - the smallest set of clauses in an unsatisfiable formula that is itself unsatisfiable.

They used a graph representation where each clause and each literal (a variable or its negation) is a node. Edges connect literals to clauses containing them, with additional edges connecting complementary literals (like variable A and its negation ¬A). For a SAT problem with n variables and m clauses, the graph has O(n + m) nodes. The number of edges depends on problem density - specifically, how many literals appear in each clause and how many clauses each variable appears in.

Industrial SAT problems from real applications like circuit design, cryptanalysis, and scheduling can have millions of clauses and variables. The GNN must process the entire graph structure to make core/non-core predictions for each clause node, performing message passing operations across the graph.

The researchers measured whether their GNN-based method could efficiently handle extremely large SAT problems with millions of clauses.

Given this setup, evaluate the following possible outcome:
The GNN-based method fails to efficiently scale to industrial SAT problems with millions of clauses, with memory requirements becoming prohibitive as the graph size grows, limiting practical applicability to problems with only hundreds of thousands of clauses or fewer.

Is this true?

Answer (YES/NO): YES